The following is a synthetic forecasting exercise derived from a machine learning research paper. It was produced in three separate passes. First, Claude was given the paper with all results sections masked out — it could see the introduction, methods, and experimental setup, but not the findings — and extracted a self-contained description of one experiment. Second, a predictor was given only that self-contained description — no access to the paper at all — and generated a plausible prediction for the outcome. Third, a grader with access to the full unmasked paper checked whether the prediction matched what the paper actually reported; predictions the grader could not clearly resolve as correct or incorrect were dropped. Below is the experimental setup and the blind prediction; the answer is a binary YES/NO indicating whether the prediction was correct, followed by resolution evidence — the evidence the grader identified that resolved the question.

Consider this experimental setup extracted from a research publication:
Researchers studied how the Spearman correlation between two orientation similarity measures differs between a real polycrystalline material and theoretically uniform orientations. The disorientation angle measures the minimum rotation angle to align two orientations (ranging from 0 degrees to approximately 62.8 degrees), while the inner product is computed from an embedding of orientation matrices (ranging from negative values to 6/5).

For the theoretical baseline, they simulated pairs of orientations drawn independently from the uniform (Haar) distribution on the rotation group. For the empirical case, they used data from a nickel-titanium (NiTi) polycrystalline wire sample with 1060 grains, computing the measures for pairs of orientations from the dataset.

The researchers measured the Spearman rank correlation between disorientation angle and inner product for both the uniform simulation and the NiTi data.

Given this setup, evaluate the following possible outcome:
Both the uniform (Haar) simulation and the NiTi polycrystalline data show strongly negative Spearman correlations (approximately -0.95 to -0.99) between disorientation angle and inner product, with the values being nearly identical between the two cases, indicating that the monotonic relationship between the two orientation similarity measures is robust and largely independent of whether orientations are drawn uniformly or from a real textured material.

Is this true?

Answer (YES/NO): NO